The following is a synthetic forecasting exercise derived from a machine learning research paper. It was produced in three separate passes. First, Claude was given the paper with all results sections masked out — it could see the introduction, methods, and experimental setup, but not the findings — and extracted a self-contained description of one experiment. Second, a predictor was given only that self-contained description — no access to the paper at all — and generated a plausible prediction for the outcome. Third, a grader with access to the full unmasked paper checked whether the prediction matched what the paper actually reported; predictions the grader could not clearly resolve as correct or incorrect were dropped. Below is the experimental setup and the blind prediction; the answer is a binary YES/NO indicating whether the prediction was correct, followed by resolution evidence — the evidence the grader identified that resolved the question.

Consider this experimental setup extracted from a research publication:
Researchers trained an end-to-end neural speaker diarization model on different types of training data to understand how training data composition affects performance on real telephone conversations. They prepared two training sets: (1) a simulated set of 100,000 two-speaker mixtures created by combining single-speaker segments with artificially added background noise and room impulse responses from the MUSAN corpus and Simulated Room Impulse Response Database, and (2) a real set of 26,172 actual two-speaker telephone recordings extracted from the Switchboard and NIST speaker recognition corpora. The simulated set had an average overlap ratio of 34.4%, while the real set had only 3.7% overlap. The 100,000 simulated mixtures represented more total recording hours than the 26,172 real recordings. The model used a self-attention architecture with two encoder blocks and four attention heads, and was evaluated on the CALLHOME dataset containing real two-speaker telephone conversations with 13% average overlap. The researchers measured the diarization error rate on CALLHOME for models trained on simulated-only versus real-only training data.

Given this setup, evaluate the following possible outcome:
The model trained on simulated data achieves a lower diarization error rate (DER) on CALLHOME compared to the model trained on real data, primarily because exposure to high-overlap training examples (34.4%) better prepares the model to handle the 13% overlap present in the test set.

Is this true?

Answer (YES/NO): NO